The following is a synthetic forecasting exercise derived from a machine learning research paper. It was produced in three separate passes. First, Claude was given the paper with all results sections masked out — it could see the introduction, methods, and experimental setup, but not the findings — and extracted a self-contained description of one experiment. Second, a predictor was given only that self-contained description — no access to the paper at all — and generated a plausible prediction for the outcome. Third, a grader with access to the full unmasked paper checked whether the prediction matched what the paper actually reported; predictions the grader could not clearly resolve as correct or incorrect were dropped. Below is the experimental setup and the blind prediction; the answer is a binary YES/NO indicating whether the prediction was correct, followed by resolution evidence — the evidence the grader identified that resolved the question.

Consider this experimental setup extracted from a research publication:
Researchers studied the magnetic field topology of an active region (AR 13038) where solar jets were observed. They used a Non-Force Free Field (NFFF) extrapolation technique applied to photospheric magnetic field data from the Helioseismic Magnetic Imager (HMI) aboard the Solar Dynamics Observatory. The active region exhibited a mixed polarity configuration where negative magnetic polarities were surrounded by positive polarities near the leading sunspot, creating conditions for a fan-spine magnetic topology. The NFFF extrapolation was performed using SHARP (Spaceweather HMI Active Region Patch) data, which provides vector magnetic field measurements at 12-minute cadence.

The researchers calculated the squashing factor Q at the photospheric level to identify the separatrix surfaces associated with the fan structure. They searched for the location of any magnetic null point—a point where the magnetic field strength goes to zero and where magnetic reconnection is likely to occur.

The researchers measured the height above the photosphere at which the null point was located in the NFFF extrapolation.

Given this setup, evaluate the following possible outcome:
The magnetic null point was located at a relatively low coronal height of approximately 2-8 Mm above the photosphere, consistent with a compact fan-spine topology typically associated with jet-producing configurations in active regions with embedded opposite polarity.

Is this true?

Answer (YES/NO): YES